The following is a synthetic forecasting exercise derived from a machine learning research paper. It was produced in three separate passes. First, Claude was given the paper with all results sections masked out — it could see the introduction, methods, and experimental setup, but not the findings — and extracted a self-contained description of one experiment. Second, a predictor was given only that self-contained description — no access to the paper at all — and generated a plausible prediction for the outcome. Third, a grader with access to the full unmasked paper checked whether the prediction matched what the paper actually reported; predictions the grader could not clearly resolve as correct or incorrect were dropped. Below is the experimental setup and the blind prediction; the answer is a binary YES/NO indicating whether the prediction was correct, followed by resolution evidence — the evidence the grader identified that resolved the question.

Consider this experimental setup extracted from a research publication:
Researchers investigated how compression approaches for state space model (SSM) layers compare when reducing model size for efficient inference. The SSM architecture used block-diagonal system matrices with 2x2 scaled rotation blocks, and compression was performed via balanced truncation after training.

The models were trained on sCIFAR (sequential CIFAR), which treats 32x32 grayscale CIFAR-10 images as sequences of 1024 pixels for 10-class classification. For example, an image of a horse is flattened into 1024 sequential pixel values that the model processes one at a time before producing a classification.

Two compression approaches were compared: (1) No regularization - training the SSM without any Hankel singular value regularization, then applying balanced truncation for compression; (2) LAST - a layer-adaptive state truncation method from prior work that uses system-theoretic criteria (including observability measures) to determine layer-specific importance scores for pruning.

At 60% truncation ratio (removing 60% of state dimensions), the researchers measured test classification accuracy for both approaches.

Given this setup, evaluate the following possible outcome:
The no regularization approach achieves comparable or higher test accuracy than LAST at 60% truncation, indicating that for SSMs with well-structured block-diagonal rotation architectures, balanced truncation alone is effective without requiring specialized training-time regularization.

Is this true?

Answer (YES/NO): NO